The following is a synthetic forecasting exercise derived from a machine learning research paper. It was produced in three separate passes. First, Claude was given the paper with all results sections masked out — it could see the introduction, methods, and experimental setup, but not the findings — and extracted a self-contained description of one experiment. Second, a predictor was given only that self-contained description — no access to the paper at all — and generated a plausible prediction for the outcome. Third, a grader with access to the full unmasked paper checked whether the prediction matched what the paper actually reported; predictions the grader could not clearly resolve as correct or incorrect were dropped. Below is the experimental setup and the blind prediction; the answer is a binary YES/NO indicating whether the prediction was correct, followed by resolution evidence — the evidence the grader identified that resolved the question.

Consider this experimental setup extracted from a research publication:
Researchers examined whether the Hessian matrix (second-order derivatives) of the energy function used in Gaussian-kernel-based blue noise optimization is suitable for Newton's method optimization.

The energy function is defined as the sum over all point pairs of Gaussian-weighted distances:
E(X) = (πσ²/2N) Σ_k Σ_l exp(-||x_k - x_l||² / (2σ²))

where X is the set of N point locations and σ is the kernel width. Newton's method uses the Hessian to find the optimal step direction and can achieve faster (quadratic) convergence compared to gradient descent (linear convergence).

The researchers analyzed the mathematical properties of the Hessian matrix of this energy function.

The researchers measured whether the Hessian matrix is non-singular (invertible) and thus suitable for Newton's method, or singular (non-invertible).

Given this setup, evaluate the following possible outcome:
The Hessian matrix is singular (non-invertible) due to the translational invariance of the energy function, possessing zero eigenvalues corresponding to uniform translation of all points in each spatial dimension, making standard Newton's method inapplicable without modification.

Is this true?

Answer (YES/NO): NO